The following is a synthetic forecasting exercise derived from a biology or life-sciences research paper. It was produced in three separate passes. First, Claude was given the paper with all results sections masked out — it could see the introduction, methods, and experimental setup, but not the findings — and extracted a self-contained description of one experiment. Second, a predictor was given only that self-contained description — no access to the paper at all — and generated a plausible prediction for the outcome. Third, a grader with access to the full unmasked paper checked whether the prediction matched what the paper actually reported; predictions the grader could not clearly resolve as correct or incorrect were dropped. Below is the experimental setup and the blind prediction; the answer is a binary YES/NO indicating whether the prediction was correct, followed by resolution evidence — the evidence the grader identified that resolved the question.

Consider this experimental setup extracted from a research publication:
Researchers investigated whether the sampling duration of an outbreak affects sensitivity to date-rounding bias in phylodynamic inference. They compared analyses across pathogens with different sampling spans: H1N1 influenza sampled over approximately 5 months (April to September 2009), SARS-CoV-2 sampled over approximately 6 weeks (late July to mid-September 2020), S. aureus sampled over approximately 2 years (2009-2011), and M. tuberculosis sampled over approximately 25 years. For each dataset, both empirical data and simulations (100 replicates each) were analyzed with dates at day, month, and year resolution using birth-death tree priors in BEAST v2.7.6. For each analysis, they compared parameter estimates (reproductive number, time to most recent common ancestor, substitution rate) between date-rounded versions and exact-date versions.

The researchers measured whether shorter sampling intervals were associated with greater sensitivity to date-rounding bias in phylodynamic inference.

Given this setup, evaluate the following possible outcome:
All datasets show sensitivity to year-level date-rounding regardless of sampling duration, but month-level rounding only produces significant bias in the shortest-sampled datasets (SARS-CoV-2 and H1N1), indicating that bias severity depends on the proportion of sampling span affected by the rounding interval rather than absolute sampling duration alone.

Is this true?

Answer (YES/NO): NO